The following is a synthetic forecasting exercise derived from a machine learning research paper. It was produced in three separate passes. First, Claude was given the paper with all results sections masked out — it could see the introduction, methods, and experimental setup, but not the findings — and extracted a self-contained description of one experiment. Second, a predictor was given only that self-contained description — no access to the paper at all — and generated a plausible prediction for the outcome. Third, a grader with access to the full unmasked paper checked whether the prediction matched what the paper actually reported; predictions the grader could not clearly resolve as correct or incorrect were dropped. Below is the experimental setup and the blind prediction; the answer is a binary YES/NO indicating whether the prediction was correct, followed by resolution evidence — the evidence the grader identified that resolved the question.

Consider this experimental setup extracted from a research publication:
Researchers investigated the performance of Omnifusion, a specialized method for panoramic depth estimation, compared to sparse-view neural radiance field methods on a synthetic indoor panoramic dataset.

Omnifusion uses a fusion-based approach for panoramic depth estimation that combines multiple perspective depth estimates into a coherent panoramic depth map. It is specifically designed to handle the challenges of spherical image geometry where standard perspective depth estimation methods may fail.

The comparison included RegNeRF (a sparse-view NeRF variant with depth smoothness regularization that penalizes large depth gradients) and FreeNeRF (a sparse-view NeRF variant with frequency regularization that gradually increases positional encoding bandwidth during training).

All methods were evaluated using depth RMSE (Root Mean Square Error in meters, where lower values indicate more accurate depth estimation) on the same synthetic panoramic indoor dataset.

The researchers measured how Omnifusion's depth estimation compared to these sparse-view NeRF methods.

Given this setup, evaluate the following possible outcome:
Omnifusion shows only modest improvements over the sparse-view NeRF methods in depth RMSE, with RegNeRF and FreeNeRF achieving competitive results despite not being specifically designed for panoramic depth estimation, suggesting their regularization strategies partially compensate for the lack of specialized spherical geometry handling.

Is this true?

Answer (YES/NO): NO